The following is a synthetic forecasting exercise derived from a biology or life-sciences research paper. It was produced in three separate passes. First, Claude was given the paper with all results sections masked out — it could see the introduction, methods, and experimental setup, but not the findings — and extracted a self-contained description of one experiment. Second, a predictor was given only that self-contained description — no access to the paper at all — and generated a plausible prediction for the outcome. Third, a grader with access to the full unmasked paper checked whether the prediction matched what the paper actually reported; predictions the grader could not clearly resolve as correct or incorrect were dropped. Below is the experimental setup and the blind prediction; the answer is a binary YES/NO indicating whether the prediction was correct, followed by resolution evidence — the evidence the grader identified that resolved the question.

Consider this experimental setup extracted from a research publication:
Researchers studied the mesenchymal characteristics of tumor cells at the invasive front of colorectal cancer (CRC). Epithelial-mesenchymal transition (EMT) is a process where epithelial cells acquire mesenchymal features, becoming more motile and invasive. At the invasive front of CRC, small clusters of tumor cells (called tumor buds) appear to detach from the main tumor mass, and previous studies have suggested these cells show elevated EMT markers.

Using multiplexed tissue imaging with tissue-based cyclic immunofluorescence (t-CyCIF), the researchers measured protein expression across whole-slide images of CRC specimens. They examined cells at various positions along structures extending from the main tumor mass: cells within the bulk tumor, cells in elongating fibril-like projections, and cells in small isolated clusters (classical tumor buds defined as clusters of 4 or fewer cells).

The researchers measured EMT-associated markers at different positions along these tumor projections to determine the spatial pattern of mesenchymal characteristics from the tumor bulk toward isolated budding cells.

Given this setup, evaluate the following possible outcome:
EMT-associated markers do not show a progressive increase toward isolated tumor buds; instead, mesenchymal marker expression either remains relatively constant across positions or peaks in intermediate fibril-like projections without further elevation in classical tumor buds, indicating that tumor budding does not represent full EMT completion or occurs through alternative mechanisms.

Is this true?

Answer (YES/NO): NO